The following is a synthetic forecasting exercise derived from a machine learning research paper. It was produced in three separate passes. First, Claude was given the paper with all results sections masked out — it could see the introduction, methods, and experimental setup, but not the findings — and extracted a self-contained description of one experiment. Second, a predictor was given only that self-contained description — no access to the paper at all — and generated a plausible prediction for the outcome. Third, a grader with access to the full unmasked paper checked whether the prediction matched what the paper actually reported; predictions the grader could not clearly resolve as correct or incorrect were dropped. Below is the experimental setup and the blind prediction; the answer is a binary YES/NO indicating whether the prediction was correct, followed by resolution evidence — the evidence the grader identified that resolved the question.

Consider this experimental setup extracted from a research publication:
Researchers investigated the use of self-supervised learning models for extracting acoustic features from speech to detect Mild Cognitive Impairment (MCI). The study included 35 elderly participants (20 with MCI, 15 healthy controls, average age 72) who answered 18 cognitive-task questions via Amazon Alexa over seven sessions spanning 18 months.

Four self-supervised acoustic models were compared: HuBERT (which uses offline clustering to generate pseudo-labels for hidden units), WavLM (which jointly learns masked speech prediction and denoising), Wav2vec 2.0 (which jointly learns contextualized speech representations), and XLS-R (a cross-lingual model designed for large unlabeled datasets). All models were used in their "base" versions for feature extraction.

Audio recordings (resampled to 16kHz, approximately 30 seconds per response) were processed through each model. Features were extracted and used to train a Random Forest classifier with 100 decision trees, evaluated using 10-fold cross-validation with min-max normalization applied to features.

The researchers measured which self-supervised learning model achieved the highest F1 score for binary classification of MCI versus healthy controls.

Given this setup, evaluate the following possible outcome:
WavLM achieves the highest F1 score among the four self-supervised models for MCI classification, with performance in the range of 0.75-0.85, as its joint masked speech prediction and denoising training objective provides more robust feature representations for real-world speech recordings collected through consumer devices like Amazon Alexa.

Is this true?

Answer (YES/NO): NO